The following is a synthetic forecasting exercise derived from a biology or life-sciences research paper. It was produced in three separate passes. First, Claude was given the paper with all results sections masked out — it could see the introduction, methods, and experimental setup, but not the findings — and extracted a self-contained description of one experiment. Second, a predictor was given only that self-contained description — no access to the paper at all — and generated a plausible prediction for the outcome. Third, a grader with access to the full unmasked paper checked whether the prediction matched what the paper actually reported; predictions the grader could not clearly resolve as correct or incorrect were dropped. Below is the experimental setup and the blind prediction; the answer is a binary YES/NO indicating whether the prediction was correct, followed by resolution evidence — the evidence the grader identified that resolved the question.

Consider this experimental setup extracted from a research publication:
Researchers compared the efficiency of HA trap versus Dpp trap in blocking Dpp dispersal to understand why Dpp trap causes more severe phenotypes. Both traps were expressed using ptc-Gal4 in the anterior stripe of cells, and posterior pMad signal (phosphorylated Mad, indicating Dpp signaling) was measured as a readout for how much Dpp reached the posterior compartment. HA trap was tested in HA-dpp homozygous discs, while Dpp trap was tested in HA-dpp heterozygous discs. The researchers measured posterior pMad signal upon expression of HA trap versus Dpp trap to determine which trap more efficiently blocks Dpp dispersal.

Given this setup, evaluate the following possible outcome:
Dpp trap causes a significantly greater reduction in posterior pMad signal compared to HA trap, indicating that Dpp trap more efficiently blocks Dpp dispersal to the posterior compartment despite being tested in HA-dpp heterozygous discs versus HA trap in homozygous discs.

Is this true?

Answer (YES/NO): NO